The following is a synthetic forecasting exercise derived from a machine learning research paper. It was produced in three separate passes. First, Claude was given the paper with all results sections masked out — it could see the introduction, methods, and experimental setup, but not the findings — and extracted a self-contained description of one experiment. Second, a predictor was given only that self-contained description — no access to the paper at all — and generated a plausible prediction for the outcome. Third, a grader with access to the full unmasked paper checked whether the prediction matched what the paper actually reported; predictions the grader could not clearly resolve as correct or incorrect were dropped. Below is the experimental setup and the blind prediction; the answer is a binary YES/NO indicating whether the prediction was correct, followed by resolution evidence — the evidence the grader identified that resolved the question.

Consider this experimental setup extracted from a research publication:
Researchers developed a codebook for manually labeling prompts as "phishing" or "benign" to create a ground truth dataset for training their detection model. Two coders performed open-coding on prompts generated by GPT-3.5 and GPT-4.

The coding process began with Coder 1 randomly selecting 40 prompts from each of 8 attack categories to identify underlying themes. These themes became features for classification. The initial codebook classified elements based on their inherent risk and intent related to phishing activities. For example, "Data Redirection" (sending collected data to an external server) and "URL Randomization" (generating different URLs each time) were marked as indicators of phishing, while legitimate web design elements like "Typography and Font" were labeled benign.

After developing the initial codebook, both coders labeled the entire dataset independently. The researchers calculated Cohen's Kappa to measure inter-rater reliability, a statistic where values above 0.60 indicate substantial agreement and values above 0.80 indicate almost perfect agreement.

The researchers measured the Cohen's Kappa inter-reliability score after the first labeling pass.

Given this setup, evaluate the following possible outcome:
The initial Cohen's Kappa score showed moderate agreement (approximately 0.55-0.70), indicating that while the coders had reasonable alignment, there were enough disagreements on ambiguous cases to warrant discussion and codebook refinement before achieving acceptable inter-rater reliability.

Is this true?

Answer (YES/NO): NO